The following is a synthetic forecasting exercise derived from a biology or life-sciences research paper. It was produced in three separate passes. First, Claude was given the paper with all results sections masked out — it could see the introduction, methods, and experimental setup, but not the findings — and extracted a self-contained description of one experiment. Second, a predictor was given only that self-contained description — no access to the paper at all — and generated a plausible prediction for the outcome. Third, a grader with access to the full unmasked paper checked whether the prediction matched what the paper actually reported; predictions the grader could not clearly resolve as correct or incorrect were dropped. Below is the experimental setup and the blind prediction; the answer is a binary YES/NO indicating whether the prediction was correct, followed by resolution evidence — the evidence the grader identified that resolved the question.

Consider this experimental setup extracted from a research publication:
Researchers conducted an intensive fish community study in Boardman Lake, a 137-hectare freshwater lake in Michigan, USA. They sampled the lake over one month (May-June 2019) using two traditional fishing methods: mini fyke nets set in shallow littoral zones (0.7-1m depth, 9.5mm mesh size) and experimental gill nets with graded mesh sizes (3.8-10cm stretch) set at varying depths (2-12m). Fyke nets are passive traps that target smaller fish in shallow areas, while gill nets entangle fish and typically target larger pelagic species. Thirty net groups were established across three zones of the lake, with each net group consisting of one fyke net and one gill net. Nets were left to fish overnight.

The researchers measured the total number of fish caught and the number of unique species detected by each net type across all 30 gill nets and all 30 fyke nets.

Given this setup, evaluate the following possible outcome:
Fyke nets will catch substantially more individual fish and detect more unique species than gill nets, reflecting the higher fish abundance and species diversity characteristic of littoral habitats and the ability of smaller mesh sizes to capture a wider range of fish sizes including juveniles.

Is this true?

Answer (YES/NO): NO